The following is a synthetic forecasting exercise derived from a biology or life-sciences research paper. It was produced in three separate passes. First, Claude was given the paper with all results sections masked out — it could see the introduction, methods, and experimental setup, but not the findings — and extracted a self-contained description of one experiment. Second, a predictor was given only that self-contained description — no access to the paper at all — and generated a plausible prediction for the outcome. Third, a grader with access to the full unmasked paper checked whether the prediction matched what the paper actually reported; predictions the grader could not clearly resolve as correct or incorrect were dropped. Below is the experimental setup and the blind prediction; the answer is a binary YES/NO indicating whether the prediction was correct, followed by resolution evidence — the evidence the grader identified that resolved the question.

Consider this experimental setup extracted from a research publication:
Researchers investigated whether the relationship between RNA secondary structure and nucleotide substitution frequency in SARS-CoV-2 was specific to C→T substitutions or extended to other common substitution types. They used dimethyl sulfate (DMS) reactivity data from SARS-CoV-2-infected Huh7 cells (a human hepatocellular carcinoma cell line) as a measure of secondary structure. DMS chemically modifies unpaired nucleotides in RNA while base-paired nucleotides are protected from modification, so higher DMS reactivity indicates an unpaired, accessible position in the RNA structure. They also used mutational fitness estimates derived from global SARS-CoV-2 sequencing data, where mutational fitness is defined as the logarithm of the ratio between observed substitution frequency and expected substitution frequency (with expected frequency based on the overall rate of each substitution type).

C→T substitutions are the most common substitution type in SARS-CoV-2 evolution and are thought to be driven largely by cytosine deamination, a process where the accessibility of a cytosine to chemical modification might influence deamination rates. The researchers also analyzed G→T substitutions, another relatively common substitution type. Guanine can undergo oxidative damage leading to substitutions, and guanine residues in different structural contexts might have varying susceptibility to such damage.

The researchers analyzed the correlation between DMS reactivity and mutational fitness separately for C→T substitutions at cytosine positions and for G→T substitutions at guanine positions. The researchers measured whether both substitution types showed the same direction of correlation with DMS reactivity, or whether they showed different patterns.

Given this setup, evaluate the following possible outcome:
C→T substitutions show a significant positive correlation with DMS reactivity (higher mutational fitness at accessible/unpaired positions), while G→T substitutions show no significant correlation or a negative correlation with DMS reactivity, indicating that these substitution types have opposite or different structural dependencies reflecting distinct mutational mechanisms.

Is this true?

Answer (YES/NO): NO